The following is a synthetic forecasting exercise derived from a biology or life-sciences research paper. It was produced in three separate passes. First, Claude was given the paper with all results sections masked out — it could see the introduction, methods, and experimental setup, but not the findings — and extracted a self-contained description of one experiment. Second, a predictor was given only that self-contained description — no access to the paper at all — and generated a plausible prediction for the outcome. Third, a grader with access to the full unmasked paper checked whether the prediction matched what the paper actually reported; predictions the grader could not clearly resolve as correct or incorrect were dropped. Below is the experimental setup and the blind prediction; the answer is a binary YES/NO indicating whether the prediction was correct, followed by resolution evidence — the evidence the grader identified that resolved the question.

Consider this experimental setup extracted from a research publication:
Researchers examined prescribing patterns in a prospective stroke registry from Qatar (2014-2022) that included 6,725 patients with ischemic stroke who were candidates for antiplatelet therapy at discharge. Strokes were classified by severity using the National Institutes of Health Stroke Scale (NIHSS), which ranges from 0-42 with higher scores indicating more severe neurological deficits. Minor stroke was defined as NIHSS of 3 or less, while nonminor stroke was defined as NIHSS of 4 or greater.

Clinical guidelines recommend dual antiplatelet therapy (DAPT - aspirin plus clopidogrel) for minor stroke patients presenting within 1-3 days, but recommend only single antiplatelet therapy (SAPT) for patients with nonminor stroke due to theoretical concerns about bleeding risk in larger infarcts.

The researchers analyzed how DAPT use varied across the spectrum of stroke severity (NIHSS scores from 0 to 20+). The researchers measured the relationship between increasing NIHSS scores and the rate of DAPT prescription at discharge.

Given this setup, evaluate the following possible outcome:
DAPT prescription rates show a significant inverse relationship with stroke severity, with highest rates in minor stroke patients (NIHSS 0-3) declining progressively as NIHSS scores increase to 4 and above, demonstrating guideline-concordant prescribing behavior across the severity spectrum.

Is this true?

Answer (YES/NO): NO